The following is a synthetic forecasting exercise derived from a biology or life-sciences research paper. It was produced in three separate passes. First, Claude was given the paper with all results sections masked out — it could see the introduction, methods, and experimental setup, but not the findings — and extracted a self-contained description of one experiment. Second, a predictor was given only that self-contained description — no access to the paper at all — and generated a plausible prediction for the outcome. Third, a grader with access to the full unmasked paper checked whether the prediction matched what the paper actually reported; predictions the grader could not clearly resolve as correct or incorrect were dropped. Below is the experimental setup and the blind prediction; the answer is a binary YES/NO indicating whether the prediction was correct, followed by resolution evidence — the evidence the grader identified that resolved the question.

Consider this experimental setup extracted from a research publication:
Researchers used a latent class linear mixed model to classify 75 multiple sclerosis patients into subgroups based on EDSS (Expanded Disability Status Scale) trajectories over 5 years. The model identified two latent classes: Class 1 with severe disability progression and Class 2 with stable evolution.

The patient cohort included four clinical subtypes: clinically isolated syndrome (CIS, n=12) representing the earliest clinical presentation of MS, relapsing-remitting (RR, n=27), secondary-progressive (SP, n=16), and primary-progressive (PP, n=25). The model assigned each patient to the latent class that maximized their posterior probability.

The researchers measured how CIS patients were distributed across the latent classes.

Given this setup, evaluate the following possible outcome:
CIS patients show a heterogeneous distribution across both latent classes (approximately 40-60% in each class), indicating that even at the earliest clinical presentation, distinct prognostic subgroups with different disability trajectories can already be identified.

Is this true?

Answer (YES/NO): NO